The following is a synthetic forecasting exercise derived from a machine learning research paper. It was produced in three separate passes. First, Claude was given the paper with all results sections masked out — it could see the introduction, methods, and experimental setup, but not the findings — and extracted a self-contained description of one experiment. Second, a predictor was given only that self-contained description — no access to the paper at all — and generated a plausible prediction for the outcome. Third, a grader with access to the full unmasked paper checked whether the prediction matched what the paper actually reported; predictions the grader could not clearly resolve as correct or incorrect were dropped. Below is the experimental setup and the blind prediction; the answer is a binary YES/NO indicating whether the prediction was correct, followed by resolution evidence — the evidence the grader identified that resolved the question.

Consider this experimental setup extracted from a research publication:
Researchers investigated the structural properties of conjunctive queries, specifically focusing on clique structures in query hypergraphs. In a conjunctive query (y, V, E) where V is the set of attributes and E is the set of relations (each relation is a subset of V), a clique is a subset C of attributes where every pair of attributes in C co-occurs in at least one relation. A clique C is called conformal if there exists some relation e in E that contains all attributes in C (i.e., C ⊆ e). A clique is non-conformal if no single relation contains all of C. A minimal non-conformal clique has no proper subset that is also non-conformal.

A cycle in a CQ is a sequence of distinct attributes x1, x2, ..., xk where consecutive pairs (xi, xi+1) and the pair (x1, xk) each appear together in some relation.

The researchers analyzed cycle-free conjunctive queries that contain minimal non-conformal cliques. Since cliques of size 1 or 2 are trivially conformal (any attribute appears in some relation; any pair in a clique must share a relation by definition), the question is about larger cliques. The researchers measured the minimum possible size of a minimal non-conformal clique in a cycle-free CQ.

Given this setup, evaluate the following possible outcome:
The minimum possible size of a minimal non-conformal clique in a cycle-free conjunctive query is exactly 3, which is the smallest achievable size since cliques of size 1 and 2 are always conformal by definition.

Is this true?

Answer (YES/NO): NO